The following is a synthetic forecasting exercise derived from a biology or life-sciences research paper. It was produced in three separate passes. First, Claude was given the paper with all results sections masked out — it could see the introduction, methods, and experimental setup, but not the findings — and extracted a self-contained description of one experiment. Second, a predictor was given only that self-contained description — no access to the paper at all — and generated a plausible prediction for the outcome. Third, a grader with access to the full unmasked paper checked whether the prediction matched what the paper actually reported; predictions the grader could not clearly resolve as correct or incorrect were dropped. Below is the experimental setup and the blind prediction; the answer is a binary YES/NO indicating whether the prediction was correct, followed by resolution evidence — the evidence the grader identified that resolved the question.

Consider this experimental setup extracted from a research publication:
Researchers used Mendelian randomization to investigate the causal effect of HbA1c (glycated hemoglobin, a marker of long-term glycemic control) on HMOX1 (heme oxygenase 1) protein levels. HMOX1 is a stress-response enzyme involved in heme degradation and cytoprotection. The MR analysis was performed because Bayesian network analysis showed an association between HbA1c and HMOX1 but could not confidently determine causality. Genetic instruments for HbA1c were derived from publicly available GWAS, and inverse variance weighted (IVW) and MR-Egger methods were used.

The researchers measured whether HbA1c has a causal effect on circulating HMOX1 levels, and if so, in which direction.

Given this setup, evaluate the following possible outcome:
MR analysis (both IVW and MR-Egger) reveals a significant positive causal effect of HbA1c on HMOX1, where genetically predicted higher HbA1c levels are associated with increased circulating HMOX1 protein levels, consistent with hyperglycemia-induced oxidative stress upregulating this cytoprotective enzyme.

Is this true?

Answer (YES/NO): NO